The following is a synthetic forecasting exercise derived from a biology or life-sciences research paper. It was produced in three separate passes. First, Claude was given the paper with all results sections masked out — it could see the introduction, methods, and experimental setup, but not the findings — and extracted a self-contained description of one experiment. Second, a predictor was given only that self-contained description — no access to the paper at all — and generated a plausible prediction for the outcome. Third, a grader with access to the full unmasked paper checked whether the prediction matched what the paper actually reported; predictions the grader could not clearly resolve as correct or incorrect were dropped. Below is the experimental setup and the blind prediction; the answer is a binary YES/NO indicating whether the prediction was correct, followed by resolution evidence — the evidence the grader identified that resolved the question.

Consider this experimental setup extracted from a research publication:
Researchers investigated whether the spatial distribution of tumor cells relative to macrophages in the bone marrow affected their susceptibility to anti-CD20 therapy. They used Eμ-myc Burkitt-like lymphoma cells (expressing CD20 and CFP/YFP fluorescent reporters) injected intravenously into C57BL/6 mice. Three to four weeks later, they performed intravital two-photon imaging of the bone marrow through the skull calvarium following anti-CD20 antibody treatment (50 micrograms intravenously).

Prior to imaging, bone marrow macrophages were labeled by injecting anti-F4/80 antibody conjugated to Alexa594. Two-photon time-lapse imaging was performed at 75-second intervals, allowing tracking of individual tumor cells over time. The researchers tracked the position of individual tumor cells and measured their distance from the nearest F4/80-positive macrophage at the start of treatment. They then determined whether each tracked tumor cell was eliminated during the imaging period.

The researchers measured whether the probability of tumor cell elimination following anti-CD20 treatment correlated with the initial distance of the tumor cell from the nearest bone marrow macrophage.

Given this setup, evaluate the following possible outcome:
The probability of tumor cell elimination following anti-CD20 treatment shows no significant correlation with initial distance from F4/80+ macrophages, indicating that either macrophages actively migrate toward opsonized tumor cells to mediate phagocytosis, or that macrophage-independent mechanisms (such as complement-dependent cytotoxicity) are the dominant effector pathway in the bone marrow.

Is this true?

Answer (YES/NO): NO